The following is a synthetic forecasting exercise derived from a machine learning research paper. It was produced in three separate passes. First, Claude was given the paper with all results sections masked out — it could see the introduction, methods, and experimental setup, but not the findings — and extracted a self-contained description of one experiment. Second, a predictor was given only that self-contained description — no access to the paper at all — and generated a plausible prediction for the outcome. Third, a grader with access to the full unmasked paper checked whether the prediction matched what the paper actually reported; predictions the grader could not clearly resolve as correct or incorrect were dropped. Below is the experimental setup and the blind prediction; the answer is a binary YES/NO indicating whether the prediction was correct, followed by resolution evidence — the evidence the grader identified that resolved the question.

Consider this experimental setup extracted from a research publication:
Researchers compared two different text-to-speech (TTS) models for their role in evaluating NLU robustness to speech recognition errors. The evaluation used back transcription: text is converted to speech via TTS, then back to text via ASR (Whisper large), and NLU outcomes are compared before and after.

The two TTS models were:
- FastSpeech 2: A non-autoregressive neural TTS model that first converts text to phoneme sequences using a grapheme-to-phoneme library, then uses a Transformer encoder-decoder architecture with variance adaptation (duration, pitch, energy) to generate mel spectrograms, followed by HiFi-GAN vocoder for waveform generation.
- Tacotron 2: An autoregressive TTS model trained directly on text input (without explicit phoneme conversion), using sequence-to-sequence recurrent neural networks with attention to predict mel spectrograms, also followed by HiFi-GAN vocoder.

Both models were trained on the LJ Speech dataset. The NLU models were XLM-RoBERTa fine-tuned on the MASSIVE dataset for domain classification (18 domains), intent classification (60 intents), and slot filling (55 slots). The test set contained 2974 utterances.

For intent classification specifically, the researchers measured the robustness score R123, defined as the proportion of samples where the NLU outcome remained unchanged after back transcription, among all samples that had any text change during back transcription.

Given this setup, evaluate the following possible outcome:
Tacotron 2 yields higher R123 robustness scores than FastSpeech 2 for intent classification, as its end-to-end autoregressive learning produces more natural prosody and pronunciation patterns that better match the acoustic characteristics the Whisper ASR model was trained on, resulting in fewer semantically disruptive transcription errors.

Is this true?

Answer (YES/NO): YES